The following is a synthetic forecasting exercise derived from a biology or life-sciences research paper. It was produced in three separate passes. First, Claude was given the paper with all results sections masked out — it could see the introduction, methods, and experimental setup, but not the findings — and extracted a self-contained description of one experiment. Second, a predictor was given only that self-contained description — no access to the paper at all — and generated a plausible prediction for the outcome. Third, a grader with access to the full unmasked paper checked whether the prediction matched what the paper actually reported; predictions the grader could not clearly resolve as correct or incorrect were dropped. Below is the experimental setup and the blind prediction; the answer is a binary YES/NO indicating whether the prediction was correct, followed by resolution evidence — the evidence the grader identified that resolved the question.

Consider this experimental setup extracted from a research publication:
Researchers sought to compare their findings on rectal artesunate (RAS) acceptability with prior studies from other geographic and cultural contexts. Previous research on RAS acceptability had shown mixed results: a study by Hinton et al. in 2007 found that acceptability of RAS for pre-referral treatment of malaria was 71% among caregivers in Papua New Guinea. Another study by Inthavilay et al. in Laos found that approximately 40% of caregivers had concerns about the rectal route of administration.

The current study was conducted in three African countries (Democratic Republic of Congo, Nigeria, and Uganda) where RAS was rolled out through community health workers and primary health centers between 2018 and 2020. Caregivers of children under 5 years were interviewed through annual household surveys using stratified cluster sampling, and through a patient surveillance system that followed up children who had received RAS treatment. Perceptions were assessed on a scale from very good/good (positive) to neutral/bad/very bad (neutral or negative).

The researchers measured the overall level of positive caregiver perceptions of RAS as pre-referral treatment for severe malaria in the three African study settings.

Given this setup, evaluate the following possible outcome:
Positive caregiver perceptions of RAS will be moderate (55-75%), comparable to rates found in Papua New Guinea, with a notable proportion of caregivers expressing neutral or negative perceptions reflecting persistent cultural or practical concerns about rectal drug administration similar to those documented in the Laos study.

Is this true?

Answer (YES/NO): NO